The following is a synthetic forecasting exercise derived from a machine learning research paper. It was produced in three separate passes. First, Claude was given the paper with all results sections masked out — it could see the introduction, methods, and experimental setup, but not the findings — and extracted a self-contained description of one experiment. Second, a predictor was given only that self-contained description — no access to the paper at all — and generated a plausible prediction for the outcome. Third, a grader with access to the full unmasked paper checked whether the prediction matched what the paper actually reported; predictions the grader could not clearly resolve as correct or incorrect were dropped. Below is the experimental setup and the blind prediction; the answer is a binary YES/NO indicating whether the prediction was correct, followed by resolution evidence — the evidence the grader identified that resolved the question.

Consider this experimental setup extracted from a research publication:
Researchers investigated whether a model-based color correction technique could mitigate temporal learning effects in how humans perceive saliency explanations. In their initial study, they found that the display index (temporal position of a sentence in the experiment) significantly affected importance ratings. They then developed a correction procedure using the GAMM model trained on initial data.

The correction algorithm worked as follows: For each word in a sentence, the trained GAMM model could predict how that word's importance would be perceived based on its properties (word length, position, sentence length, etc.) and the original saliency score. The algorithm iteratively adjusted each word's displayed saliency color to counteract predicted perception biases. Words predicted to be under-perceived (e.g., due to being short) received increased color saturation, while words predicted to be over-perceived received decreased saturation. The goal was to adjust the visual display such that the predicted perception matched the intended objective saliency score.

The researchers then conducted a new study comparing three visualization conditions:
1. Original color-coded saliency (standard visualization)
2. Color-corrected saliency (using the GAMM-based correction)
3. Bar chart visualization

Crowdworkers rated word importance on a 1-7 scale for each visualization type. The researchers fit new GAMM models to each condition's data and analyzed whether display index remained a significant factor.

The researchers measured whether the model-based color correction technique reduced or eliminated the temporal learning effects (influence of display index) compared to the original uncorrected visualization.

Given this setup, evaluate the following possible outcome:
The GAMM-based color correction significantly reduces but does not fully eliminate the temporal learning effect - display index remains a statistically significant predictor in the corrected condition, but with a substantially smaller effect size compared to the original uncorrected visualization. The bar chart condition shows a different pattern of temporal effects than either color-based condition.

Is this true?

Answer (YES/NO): NO